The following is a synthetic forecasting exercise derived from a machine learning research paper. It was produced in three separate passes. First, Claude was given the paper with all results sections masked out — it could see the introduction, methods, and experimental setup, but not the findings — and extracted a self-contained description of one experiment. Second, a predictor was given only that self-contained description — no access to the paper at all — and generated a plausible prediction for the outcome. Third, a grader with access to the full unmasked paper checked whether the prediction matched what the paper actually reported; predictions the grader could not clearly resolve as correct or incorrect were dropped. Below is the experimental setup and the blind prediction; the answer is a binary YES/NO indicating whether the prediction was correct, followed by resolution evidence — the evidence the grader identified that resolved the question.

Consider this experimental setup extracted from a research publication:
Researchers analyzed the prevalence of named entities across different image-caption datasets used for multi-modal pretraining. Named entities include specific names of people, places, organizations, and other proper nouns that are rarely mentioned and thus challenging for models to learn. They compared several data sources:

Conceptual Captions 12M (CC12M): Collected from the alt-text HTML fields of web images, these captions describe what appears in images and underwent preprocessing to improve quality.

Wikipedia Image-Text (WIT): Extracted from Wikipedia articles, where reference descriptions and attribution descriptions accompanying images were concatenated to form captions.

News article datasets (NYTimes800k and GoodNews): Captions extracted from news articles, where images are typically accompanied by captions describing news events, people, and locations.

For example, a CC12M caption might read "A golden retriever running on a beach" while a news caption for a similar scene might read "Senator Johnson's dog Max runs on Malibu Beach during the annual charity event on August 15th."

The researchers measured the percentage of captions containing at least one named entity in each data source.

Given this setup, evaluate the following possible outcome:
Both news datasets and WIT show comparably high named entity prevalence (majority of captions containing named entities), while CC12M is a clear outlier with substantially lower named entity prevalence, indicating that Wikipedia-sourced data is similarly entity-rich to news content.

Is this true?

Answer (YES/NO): NO